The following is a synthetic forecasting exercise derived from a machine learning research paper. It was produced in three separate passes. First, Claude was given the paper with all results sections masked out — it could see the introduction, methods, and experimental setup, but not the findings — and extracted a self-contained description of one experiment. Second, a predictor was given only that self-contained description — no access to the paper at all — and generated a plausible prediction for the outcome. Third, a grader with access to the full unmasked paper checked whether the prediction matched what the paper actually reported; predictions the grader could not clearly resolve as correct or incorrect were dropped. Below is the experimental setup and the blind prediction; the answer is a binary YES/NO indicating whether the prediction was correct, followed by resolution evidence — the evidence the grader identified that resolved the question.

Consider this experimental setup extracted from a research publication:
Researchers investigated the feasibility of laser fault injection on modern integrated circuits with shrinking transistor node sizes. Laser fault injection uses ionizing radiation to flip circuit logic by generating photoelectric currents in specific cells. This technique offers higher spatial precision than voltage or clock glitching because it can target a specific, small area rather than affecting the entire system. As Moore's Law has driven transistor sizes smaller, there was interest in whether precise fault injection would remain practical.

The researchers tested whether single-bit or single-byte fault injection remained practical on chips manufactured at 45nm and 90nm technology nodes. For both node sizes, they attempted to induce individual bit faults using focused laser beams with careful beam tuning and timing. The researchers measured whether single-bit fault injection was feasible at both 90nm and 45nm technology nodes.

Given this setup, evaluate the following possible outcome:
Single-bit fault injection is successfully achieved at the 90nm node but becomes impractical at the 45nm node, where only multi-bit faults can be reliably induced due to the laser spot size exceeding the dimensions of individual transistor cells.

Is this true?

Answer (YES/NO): NO